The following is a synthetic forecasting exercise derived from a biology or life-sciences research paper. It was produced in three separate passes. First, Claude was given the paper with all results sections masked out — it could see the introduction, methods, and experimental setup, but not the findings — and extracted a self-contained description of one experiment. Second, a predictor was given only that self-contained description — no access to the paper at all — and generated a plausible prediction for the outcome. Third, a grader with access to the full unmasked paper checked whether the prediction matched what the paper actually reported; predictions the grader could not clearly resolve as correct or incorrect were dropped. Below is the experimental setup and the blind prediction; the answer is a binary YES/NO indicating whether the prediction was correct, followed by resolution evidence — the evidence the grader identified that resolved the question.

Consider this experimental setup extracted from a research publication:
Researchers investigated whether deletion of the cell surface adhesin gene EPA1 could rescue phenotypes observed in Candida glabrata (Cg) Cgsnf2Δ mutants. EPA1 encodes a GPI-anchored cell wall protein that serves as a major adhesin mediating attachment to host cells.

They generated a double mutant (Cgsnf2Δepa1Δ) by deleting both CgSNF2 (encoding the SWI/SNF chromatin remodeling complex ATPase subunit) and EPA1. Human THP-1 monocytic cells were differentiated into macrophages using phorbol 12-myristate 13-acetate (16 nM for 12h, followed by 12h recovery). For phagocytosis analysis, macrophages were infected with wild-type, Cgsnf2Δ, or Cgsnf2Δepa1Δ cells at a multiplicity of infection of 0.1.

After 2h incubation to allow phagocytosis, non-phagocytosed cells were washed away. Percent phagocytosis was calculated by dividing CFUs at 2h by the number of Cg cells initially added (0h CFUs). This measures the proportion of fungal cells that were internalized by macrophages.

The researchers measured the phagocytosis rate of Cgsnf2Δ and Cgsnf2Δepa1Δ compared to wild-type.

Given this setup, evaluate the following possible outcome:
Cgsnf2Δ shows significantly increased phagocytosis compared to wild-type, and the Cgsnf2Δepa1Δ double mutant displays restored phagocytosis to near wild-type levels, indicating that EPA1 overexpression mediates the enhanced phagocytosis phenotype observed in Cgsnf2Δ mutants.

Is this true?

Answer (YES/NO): NO